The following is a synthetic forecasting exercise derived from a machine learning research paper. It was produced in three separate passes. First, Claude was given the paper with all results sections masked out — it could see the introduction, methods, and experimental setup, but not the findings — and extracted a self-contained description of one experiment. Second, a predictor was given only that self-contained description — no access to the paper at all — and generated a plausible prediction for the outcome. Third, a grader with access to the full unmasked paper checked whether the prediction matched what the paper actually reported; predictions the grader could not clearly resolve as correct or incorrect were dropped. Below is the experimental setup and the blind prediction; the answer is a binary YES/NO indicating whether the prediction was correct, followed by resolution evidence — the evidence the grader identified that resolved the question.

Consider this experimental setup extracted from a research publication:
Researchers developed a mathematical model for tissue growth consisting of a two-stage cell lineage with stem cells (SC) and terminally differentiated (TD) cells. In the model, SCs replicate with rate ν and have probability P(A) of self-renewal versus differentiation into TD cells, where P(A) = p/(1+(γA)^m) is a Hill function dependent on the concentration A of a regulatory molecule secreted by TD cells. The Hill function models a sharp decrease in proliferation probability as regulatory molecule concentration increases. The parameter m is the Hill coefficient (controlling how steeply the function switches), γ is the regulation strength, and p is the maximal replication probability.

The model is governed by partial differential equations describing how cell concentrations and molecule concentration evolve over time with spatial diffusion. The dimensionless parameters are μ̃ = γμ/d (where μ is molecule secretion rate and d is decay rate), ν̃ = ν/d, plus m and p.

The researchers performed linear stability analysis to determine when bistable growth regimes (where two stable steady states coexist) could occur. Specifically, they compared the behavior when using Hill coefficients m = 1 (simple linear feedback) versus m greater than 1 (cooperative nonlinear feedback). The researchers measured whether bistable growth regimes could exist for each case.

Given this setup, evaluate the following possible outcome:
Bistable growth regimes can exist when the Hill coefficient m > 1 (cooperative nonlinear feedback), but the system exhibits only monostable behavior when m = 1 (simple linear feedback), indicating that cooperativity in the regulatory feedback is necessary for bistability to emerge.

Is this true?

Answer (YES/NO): NO